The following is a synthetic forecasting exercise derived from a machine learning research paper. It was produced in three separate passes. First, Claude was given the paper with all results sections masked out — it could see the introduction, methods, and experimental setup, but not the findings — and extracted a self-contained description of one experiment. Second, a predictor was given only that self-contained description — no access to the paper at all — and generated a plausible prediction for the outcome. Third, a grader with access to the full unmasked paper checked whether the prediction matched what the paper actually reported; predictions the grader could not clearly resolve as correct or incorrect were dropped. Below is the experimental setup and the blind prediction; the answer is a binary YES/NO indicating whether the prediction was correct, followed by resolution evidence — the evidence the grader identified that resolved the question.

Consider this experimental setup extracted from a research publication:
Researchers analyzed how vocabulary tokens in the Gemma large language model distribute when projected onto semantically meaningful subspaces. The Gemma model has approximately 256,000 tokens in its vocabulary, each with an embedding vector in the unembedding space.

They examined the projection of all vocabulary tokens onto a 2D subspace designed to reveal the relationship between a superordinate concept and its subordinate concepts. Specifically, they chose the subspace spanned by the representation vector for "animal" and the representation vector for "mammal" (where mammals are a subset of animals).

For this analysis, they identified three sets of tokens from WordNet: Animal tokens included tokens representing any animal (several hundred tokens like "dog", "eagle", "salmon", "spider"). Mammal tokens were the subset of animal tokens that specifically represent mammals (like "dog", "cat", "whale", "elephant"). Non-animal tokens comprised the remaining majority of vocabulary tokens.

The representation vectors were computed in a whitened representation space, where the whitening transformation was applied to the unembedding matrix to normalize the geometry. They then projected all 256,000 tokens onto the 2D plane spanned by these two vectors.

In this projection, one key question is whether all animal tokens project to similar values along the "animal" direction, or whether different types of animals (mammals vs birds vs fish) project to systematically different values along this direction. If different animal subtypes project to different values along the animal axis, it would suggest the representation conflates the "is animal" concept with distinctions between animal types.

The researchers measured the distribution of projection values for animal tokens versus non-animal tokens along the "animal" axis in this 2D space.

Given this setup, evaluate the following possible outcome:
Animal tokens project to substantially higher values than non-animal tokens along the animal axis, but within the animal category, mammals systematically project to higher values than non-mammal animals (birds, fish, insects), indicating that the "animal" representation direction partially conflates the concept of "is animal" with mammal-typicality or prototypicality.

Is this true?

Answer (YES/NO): NO